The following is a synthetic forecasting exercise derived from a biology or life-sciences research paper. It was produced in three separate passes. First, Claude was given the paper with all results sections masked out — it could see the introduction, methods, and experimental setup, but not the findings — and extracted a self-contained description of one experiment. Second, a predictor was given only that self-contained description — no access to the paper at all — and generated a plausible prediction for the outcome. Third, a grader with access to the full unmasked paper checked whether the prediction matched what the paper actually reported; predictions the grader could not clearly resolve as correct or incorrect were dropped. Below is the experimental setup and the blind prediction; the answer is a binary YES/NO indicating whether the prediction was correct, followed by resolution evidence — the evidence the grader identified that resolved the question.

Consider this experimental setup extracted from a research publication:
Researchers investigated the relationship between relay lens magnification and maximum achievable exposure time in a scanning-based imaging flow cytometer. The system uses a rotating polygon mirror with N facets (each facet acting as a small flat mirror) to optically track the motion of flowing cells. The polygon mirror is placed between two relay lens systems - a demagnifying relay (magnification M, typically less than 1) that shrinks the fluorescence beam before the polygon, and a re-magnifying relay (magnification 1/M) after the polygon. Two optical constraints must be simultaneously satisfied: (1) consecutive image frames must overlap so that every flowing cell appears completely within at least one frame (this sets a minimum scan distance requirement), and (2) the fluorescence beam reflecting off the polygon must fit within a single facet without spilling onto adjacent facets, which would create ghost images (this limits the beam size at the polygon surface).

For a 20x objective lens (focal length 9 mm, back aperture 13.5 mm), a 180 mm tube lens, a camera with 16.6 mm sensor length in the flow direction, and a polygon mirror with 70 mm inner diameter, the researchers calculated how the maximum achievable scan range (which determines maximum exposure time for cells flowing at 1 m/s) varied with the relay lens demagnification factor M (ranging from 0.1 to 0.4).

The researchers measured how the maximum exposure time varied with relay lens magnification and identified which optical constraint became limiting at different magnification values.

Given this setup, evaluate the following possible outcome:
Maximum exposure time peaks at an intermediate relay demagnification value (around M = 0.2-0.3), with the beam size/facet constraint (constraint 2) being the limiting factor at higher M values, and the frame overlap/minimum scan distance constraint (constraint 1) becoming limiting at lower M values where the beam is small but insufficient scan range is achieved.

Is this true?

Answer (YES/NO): NO